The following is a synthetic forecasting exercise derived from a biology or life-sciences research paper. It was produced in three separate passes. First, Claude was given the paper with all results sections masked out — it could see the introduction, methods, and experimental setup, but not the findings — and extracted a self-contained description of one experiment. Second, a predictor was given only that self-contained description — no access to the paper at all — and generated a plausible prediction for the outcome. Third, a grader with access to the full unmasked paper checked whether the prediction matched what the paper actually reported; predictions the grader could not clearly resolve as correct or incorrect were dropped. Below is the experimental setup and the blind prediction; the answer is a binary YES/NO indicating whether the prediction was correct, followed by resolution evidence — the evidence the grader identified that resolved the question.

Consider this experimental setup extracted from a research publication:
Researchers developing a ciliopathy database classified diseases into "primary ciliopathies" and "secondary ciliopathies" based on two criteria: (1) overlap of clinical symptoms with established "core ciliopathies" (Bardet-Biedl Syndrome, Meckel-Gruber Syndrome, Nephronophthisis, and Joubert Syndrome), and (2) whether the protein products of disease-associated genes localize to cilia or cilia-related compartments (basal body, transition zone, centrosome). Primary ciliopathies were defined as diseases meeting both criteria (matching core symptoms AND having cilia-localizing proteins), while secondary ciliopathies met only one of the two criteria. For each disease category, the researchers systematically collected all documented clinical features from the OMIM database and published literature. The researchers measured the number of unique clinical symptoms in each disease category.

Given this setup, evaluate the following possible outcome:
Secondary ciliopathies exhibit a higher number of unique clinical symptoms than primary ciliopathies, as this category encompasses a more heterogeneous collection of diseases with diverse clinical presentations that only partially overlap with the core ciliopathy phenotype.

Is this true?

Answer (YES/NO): NO